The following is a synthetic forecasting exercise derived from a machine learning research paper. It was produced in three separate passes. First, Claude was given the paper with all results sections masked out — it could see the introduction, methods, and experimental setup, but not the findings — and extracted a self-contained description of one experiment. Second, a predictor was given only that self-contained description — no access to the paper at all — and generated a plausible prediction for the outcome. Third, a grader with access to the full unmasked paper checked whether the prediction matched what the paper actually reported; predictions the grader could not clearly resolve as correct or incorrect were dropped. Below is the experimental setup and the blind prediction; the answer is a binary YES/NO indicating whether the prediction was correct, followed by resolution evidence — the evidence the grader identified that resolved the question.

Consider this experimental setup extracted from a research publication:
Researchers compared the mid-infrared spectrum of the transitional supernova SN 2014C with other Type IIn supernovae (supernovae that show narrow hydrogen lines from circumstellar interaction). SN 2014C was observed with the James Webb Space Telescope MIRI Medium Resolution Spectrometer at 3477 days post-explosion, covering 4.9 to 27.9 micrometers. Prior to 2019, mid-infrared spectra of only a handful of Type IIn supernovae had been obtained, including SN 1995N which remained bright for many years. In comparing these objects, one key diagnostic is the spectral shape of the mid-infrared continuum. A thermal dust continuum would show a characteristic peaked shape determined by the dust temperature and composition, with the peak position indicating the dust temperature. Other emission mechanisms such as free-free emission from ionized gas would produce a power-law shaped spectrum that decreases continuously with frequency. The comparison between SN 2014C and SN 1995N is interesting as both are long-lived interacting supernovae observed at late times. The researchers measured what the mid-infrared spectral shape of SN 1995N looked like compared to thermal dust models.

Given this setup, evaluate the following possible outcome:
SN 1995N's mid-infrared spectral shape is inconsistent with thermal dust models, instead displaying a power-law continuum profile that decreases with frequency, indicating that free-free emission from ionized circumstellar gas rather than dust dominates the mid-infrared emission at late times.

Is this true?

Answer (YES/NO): YES